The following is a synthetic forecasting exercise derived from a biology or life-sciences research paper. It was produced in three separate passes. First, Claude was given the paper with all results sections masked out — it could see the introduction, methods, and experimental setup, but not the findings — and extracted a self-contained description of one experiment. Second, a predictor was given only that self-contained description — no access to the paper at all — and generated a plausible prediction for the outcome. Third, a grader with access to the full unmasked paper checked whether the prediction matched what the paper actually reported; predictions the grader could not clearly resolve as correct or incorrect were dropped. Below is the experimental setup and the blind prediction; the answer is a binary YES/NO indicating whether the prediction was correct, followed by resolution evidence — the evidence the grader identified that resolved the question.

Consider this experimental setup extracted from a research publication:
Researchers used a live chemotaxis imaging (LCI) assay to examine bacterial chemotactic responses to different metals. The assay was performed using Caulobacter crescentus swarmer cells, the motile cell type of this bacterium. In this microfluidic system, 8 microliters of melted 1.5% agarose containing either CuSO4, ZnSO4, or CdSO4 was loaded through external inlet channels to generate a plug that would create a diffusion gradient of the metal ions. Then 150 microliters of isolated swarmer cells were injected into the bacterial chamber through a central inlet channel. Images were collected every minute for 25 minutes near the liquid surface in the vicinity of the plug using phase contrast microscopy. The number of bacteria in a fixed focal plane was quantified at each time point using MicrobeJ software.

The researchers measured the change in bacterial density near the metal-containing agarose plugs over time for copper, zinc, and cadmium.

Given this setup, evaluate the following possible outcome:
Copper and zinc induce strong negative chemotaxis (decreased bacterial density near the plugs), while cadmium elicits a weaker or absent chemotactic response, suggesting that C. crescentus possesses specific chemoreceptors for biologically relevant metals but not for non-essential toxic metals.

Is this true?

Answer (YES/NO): NO